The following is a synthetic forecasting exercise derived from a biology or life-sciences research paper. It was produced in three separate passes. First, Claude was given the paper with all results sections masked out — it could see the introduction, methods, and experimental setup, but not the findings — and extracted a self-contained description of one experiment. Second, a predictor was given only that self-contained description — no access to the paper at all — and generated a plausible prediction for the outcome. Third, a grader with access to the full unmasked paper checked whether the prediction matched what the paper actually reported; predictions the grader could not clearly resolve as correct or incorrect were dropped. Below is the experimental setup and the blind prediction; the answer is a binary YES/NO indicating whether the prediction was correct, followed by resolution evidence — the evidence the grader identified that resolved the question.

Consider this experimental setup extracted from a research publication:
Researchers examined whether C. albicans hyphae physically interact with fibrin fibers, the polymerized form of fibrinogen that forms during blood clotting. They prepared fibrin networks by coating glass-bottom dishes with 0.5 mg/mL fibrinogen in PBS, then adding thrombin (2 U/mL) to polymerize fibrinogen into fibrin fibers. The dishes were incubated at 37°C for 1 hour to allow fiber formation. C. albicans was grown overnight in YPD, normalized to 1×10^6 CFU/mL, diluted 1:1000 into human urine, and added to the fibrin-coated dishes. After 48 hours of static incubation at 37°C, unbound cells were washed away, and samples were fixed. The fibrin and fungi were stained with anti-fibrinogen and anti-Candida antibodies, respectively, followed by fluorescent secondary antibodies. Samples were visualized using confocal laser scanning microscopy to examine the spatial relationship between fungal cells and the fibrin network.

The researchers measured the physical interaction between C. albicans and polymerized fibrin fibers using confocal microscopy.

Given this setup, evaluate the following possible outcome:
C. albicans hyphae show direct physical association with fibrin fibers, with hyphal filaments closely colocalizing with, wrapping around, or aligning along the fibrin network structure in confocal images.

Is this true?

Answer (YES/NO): YES